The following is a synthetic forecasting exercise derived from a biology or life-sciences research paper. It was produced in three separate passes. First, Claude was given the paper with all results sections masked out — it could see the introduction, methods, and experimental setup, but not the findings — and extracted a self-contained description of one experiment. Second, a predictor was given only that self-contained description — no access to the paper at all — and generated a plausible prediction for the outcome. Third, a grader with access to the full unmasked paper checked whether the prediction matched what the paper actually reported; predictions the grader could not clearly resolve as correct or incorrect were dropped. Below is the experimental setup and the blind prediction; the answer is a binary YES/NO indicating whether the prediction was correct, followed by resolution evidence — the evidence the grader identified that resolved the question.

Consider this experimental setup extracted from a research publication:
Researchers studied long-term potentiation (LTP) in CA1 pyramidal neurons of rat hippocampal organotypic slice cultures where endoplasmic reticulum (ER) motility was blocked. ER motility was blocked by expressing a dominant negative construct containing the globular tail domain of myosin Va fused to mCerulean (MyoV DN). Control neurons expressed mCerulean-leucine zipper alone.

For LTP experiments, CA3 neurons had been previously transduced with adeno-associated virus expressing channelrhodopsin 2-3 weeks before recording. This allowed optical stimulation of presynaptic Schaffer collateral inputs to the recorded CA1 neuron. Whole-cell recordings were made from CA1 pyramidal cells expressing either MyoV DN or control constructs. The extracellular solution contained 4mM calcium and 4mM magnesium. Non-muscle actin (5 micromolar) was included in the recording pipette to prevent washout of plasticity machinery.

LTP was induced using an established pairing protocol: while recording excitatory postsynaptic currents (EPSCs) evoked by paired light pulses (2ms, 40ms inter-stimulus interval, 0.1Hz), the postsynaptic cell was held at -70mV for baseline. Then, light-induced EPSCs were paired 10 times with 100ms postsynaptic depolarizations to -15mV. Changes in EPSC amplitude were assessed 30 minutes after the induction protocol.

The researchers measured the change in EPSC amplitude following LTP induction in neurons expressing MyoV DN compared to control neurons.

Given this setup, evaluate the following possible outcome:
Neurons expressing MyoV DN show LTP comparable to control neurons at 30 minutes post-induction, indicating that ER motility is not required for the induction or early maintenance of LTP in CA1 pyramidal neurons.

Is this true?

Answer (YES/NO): NO